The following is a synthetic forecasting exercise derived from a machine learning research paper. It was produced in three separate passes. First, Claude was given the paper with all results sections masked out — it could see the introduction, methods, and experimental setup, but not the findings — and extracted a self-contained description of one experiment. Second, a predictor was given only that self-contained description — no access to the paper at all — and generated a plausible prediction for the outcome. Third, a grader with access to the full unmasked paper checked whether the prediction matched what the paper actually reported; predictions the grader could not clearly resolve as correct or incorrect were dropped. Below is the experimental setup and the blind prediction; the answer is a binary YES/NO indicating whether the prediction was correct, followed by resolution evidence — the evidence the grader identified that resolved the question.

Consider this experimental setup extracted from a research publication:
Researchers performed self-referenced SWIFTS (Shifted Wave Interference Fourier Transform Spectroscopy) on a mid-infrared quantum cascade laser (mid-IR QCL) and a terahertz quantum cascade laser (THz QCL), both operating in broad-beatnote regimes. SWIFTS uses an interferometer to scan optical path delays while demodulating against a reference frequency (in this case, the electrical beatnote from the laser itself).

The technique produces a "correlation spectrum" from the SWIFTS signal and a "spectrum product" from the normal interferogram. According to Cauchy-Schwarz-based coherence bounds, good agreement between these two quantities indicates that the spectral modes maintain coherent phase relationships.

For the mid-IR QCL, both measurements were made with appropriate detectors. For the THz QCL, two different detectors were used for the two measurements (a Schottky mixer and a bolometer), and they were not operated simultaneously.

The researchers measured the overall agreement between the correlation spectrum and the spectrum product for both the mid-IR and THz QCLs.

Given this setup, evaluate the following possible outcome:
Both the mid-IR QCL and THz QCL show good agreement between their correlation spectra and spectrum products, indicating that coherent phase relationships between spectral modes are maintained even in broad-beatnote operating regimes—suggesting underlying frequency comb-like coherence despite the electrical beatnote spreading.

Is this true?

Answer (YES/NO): YES